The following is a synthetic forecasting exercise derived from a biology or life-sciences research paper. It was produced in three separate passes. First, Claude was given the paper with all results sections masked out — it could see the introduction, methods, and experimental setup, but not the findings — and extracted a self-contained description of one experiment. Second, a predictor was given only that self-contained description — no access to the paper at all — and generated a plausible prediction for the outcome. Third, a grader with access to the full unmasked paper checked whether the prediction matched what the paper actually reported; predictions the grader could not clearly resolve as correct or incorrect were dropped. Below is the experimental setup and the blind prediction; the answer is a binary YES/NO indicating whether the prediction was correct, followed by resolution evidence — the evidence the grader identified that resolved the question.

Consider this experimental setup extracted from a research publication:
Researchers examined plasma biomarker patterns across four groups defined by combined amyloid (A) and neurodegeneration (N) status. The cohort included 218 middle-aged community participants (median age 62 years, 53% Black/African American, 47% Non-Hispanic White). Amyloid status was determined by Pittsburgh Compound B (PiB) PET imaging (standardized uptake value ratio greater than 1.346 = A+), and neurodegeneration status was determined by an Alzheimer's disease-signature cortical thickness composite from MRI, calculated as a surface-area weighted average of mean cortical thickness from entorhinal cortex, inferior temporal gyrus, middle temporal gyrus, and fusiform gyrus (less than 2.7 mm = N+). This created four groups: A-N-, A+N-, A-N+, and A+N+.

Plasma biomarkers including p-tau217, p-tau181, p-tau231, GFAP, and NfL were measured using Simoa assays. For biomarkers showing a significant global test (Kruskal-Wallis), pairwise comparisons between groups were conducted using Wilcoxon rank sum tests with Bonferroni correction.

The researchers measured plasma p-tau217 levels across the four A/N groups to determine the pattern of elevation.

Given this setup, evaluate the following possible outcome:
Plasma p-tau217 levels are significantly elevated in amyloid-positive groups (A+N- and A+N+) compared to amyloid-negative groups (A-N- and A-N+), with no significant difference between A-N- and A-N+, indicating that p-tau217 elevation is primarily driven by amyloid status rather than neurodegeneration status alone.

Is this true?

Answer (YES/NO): YES